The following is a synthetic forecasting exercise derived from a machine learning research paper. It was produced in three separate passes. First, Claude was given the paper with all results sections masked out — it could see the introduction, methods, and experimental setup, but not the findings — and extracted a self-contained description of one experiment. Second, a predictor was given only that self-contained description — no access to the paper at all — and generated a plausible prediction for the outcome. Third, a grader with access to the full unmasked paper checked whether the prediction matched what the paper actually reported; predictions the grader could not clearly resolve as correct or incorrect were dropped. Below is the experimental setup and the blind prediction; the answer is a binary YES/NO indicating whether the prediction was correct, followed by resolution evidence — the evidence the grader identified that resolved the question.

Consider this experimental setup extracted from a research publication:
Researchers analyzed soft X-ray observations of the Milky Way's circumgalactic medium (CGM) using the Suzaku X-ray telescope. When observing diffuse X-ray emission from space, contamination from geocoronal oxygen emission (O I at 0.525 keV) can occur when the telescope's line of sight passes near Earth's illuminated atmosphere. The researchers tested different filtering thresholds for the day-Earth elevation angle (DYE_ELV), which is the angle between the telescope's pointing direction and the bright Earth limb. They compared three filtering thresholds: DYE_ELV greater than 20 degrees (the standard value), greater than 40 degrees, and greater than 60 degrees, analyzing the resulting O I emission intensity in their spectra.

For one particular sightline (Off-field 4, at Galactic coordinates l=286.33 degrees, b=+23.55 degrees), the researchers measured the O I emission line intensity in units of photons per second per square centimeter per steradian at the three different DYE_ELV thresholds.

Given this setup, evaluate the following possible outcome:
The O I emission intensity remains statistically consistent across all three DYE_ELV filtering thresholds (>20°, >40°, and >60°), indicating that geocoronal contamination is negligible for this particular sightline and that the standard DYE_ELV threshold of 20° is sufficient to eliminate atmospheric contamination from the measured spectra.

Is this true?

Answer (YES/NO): NO